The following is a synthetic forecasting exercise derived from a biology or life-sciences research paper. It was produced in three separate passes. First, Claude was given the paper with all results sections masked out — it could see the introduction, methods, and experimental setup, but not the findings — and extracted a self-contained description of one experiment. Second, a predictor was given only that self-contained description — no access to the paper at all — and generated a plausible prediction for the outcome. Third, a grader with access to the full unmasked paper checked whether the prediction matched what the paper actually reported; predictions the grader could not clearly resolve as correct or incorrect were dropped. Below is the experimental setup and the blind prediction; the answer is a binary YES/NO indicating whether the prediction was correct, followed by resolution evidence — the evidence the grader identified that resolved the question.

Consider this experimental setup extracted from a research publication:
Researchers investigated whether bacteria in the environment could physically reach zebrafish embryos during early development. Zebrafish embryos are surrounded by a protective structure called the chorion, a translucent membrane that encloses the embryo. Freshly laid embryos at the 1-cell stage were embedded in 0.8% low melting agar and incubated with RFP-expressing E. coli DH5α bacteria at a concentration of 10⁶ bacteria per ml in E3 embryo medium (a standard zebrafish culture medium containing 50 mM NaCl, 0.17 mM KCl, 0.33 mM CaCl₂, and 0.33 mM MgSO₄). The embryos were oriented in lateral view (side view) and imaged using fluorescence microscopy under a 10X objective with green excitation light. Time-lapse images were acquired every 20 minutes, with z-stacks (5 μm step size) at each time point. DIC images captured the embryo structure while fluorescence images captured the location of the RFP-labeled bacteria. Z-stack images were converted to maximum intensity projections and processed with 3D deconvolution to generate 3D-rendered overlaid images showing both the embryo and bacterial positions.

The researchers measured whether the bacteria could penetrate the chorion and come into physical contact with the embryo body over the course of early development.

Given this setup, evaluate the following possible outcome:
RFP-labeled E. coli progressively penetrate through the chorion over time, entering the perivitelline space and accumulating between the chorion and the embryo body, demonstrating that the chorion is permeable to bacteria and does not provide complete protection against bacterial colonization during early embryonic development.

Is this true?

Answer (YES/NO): NO